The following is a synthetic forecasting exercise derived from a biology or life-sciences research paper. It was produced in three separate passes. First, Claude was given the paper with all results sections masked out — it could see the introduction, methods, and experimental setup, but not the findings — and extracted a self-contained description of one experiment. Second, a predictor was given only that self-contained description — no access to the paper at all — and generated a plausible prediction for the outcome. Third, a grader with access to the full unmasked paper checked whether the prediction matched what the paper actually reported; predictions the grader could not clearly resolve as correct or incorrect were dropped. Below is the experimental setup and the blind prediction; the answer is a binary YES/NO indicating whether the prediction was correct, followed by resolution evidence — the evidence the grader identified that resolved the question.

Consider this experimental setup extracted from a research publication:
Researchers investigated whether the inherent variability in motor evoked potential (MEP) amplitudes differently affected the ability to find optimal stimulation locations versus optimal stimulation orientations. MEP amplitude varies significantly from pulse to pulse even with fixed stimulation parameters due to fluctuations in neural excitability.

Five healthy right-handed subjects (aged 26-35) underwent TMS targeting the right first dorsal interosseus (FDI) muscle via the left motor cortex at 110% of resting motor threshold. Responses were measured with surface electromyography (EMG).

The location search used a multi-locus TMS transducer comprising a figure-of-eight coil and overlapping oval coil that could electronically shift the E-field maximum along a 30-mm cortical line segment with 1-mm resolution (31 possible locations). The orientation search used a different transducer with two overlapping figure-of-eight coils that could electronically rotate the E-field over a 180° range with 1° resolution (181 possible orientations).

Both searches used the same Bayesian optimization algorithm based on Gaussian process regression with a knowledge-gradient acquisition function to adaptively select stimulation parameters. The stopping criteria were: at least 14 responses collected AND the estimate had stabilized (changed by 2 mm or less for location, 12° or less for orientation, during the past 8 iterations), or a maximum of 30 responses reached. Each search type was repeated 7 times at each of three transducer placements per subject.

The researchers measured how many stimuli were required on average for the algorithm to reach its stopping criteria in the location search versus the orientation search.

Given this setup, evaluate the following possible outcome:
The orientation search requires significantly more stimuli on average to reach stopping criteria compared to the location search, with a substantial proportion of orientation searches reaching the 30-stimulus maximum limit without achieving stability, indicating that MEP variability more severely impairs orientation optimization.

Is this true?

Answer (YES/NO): NO